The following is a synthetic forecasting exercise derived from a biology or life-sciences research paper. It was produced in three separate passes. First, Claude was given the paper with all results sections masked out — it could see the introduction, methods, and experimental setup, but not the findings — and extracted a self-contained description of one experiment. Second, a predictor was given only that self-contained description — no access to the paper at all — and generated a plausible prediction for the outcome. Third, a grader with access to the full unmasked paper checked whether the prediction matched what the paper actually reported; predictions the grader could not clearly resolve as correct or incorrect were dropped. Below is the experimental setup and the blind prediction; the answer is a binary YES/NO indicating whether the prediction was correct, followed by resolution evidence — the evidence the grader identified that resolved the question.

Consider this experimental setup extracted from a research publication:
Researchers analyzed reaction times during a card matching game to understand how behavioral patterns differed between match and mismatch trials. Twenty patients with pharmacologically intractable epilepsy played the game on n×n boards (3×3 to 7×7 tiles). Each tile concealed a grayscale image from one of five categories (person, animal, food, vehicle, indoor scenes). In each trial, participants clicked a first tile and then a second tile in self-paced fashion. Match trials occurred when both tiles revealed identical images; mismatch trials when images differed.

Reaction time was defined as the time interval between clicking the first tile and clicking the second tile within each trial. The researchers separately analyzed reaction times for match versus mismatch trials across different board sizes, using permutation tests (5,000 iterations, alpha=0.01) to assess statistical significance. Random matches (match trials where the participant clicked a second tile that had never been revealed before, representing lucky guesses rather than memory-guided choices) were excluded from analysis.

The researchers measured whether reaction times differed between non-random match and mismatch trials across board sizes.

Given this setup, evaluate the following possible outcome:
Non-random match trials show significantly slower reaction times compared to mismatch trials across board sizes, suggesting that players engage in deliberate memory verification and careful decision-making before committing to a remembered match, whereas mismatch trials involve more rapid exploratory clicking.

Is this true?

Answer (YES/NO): NO